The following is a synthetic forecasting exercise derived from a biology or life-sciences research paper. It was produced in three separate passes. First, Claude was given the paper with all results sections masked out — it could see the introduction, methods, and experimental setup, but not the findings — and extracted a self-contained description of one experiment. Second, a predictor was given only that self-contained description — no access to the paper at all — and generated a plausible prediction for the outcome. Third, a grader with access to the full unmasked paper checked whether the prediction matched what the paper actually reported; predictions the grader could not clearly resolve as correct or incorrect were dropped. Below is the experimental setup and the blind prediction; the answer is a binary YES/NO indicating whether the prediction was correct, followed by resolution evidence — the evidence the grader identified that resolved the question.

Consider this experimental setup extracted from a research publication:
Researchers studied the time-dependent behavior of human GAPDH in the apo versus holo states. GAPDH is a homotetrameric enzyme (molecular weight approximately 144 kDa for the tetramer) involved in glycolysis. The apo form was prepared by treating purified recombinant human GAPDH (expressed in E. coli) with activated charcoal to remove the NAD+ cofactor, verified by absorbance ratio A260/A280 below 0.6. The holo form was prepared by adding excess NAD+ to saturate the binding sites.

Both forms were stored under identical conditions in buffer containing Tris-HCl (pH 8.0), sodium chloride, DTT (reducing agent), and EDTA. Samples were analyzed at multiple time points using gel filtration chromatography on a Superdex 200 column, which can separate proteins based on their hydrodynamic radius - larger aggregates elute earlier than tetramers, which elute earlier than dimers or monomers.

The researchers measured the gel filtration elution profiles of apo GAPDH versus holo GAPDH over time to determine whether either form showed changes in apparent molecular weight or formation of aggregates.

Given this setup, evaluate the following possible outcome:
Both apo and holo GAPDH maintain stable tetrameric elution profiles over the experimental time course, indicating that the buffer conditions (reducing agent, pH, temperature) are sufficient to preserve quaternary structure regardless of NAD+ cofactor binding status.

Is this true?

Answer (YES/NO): NO